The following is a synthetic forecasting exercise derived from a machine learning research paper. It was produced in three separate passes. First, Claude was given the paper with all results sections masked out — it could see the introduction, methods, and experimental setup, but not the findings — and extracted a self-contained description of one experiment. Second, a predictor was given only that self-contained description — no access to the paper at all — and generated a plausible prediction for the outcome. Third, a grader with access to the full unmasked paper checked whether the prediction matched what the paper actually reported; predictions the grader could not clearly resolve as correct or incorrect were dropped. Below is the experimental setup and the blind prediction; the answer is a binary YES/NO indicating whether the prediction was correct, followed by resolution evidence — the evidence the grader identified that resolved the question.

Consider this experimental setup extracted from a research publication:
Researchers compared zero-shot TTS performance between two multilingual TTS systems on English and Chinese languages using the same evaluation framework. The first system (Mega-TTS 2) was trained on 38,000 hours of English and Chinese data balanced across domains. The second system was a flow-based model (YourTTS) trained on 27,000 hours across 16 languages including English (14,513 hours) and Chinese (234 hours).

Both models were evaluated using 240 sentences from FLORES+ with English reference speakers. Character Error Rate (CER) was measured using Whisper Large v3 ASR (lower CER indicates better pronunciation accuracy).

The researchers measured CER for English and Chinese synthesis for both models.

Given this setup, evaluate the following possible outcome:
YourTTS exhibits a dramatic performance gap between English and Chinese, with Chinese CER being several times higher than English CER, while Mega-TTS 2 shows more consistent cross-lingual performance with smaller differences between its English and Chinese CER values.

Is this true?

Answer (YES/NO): NO